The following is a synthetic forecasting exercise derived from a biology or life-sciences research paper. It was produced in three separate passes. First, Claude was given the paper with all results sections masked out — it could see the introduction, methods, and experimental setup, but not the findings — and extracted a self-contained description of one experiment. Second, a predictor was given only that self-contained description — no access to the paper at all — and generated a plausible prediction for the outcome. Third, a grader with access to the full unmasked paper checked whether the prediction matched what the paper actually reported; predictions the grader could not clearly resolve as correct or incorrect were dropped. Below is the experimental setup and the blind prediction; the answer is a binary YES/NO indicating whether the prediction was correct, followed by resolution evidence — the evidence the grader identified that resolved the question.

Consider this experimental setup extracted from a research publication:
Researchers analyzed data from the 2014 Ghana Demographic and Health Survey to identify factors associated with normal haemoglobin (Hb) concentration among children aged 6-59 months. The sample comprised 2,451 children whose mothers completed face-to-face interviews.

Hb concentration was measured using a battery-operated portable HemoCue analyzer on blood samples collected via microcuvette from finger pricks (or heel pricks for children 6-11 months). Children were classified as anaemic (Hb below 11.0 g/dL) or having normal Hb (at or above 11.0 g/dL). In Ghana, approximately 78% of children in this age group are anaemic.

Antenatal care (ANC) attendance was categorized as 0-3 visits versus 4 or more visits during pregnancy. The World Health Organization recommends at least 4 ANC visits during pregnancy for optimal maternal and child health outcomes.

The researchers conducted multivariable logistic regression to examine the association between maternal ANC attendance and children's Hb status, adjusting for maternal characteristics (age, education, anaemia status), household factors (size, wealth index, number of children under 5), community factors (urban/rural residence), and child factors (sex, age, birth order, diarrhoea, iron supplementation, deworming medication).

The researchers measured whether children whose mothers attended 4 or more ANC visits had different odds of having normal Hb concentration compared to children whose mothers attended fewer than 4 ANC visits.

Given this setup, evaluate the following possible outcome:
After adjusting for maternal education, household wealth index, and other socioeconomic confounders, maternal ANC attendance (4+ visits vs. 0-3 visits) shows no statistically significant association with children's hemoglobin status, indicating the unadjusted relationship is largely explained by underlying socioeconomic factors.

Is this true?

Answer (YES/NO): NO